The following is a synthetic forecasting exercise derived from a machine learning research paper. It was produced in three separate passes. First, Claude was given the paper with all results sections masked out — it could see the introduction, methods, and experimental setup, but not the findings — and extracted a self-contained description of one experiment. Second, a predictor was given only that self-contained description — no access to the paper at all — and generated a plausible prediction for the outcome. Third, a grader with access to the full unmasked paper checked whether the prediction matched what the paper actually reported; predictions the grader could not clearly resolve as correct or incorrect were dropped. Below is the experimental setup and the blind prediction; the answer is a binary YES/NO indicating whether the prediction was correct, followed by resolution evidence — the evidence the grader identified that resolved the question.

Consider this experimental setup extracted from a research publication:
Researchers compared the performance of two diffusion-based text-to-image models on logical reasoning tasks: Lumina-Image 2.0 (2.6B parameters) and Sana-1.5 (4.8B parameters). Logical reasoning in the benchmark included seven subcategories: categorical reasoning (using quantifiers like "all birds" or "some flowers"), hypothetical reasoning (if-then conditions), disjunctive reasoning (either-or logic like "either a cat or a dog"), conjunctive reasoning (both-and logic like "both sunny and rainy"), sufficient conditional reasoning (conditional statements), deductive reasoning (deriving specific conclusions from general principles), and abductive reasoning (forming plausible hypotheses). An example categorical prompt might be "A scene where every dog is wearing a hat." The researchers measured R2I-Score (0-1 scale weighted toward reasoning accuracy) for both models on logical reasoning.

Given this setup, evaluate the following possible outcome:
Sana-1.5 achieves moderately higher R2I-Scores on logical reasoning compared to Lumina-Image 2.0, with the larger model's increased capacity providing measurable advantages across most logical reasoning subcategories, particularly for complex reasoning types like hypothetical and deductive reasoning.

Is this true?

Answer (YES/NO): NO